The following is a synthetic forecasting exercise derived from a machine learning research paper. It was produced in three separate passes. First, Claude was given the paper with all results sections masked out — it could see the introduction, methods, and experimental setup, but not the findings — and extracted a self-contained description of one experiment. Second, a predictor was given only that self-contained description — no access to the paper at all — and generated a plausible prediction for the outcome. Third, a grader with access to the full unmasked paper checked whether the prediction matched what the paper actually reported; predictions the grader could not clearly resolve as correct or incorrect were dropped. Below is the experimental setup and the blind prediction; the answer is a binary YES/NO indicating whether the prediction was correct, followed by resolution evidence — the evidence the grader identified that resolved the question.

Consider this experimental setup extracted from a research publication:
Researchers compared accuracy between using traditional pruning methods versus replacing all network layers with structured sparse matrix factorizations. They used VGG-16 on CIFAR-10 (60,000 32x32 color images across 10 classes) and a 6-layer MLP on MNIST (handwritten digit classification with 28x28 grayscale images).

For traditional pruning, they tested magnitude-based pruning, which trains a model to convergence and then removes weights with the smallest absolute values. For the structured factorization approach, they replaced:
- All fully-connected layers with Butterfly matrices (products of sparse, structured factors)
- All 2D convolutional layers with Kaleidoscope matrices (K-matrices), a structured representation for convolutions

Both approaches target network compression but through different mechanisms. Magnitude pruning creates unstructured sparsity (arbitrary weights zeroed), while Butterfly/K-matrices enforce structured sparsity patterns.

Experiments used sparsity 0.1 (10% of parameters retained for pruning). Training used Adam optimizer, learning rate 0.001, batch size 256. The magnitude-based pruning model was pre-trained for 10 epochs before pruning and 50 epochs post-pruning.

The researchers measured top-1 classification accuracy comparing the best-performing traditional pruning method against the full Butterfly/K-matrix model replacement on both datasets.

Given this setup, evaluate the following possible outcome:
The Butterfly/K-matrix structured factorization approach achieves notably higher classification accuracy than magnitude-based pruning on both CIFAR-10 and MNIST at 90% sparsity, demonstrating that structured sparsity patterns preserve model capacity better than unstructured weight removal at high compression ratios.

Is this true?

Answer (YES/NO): NO